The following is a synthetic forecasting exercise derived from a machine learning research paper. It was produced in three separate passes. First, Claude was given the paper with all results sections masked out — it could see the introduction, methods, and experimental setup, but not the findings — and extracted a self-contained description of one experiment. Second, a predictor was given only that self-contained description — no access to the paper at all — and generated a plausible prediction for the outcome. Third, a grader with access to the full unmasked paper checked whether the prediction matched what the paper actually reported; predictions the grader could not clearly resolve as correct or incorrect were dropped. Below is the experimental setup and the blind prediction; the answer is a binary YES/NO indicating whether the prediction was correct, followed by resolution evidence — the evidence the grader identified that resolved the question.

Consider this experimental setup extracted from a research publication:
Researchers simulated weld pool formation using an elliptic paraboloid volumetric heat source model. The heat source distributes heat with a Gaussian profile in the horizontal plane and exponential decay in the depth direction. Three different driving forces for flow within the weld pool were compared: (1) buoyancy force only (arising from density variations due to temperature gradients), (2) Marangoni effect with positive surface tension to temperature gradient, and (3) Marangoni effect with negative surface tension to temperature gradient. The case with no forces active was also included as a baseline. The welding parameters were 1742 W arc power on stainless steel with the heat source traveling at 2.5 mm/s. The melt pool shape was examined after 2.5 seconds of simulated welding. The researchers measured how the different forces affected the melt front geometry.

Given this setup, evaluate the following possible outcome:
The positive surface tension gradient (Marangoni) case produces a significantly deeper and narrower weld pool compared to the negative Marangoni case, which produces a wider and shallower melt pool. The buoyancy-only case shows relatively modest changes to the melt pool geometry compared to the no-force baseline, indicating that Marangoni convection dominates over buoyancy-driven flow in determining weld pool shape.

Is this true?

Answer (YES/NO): NO